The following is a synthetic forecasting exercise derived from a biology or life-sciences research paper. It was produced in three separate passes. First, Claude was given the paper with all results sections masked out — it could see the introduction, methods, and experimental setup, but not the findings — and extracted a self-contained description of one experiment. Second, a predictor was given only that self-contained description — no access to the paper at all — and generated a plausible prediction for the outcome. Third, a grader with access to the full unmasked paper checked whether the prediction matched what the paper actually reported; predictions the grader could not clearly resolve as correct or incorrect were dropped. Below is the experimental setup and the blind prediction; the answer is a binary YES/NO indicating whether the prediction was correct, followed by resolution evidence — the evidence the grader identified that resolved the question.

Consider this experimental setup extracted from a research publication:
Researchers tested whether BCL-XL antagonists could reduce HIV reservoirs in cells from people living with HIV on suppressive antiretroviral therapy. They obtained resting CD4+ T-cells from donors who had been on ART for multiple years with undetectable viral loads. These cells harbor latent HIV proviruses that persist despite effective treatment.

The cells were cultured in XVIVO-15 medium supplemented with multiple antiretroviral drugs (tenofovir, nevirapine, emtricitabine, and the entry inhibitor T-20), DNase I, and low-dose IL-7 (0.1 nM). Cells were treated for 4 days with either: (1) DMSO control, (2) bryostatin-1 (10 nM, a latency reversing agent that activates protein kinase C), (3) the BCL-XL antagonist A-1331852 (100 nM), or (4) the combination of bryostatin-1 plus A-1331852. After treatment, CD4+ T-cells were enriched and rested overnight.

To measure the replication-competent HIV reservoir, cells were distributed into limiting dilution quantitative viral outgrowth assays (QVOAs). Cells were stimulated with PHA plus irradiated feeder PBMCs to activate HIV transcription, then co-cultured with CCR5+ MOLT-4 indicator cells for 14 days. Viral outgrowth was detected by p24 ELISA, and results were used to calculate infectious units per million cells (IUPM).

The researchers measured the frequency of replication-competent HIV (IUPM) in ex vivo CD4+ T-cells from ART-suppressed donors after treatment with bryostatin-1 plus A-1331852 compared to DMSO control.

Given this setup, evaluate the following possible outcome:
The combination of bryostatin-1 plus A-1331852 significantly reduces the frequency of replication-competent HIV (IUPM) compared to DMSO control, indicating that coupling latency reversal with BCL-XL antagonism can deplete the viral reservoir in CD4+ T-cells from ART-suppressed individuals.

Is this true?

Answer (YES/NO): NO